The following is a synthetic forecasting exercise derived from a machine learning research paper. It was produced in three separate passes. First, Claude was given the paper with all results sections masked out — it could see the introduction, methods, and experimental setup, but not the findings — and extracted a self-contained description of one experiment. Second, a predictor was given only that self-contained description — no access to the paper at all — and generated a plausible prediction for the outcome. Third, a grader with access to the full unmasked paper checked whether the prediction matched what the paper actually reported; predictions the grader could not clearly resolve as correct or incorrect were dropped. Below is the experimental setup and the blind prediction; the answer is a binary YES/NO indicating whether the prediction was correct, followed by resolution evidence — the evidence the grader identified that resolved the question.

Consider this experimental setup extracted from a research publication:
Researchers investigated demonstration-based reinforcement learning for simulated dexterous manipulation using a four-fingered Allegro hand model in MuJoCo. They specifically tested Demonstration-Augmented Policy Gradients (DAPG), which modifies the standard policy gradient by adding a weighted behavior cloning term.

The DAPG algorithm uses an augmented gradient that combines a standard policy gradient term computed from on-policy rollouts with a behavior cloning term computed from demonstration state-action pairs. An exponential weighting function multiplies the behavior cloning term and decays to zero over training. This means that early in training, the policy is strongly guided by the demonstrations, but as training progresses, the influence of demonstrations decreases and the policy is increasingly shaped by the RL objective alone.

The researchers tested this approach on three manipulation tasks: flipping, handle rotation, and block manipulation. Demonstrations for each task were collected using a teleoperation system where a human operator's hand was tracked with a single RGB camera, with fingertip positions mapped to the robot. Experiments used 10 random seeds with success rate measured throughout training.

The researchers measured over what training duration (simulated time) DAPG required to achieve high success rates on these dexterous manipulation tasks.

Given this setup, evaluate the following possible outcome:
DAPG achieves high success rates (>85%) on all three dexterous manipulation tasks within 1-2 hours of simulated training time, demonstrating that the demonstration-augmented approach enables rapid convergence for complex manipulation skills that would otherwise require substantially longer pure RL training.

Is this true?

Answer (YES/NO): NO